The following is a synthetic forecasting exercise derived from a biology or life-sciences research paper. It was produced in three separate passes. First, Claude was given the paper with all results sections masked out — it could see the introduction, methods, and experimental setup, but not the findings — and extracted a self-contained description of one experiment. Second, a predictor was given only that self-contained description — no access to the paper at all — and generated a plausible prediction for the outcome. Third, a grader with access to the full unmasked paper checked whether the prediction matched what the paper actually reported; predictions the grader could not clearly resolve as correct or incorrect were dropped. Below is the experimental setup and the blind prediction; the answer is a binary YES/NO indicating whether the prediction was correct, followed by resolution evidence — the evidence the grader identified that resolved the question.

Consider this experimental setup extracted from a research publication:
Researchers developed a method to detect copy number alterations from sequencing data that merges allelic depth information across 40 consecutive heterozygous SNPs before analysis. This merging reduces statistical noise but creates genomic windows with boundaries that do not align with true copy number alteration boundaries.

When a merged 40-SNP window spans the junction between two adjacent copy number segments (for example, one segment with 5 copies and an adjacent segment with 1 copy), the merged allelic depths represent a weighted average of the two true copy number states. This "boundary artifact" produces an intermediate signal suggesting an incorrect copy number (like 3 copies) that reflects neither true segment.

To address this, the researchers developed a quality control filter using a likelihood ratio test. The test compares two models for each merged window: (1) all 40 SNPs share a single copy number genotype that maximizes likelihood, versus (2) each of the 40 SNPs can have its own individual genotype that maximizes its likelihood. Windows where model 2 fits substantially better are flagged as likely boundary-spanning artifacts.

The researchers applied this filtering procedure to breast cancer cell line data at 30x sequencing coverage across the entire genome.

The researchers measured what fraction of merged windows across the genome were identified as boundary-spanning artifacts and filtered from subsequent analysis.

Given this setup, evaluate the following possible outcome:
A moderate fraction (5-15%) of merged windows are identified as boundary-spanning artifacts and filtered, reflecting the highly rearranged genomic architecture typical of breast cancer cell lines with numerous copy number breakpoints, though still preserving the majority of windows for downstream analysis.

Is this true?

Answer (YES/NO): NO